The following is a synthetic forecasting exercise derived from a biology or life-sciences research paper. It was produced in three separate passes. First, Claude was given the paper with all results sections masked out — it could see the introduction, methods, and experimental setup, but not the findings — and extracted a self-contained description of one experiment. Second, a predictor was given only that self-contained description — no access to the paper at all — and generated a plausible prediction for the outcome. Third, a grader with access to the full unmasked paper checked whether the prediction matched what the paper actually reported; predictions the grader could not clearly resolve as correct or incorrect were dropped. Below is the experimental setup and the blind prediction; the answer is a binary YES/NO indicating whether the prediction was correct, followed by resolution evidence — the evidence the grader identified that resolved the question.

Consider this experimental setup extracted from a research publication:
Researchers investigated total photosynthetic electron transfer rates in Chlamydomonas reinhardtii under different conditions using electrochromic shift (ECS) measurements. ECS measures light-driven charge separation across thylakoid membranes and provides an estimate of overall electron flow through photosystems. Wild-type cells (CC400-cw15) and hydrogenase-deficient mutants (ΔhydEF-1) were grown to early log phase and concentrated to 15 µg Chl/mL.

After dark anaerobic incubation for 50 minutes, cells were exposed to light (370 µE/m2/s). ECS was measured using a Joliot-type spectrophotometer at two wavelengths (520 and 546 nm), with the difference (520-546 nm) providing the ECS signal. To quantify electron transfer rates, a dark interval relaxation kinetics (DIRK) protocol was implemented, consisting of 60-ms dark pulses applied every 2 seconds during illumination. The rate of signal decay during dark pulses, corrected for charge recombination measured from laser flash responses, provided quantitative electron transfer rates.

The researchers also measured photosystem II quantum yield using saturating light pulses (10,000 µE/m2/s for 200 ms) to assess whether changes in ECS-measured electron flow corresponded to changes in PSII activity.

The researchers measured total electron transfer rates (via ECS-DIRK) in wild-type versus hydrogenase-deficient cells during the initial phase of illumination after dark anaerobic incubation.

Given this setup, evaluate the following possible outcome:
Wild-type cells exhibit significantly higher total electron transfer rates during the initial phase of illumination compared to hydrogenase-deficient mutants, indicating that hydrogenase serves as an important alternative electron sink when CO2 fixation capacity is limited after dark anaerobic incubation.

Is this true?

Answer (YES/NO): YES